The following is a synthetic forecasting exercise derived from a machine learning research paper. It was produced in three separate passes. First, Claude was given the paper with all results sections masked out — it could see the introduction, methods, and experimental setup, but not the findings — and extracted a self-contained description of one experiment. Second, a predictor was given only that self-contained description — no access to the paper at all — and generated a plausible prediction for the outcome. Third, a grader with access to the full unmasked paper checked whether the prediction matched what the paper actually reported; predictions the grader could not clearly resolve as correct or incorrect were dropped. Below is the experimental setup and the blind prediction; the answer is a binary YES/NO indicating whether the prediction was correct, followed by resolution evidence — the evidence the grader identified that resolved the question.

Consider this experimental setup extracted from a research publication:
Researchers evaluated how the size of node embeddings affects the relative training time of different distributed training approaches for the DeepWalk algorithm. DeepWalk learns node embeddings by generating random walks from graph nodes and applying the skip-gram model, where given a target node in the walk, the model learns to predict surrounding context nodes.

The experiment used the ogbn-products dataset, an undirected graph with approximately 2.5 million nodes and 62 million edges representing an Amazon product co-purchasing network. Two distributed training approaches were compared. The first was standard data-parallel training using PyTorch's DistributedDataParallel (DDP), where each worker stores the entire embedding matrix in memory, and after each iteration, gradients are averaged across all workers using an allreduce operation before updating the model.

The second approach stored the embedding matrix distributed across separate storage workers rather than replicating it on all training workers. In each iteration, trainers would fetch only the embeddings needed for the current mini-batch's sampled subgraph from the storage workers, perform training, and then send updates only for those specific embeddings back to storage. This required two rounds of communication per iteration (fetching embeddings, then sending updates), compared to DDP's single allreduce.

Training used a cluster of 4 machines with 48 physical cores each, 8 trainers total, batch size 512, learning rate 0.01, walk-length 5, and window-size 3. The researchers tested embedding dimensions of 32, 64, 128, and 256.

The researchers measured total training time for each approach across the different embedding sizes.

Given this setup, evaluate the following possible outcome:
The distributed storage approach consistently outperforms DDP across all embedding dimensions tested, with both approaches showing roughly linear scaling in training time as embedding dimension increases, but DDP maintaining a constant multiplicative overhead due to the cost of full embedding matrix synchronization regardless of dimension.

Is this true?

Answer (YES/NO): NO